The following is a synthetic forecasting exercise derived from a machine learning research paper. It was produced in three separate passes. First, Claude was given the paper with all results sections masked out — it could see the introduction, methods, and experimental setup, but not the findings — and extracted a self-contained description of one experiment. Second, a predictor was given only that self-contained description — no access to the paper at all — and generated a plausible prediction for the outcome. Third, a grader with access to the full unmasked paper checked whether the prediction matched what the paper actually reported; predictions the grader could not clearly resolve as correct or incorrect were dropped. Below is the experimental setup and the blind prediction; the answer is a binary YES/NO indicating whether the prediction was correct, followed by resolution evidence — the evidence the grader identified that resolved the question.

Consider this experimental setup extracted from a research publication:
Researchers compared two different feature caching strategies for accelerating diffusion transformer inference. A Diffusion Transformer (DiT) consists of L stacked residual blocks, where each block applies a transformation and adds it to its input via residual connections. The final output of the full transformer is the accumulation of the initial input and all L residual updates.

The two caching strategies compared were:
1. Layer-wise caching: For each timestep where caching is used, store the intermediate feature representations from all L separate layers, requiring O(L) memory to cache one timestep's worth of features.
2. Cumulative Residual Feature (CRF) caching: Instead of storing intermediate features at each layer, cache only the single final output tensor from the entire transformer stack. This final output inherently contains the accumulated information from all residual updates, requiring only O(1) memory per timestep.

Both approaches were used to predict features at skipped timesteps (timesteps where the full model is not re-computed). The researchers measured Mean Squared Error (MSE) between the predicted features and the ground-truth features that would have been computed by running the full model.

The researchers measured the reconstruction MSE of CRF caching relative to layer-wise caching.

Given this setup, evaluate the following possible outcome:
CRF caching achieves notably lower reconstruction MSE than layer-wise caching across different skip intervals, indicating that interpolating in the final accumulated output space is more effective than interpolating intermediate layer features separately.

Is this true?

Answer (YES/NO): NO